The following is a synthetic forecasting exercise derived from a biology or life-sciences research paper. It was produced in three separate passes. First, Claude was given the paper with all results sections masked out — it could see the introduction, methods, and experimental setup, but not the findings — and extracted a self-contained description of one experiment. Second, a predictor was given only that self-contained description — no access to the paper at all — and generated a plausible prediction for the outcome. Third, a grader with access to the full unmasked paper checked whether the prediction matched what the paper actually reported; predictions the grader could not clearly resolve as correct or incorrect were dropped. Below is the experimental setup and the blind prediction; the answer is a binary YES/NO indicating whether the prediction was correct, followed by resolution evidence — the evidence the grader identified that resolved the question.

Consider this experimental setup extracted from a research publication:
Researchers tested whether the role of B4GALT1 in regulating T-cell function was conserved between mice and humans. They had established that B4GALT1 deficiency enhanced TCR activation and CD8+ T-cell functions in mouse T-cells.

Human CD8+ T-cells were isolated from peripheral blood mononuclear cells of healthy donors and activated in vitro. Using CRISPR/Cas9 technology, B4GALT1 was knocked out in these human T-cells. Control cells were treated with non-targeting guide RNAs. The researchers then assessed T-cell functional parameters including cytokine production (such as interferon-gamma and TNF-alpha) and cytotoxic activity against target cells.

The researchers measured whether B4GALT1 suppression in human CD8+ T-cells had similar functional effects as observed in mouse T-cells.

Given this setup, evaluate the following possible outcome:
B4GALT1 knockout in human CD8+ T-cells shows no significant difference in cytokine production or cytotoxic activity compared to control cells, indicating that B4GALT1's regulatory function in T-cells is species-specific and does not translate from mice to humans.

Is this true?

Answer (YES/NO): NO